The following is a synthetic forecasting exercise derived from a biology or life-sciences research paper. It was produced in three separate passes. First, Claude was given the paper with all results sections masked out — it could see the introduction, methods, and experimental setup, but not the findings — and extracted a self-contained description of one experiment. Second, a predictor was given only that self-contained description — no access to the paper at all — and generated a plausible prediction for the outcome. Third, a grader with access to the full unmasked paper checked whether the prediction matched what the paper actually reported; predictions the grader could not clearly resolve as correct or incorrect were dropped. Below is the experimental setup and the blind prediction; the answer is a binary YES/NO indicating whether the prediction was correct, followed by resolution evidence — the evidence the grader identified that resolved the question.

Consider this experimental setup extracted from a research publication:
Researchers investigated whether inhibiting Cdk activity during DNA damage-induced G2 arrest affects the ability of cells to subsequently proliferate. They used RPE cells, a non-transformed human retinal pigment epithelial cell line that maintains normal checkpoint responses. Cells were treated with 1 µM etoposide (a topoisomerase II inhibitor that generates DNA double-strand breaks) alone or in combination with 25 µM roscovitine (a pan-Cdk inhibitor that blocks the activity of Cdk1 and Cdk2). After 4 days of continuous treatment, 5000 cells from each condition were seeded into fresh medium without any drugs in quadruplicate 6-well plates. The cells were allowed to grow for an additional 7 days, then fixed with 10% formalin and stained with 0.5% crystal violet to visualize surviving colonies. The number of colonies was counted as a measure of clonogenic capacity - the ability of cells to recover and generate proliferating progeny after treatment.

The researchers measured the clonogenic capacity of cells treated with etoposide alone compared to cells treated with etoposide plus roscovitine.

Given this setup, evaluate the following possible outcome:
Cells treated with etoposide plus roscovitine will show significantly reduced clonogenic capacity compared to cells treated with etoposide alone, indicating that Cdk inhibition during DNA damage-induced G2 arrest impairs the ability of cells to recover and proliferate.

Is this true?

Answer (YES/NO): NO